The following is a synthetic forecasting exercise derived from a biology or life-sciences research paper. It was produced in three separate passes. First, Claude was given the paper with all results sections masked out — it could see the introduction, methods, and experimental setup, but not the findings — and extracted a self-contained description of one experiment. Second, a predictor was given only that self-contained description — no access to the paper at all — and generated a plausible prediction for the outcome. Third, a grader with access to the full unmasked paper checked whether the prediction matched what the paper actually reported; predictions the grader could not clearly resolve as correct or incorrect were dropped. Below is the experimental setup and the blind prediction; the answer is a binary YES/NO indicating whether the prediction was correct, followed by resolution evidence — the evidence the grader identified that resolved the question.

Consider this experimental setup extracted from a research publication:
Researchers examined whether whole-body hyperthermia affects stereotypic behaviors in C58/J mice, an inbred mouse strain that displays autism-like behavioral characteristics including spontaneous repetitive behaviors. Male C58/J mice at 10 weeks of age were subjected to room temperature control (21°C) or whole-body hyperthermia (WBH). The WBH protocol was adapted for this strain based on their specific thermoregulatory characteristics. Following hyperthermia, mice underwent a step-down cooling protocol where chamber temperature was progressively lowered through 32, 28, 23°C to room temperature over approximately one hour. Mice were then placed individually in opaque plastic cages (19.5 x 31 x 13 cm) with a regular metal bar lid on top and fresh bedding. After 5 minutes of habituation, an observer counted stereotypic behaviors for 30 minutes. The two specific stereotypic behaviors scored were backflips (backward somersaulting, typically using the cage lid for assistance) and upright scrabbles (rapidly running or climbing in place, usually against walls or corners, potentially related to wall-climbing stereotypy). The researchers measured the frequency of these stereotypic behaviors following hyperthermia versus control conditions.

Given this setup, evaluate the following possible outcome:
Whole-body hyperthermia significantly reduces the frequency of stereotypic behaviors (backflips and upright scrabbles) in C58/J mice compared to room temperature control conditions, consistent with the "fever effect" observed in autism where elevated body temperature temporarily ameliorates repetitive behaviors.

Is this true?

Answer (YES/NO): YES